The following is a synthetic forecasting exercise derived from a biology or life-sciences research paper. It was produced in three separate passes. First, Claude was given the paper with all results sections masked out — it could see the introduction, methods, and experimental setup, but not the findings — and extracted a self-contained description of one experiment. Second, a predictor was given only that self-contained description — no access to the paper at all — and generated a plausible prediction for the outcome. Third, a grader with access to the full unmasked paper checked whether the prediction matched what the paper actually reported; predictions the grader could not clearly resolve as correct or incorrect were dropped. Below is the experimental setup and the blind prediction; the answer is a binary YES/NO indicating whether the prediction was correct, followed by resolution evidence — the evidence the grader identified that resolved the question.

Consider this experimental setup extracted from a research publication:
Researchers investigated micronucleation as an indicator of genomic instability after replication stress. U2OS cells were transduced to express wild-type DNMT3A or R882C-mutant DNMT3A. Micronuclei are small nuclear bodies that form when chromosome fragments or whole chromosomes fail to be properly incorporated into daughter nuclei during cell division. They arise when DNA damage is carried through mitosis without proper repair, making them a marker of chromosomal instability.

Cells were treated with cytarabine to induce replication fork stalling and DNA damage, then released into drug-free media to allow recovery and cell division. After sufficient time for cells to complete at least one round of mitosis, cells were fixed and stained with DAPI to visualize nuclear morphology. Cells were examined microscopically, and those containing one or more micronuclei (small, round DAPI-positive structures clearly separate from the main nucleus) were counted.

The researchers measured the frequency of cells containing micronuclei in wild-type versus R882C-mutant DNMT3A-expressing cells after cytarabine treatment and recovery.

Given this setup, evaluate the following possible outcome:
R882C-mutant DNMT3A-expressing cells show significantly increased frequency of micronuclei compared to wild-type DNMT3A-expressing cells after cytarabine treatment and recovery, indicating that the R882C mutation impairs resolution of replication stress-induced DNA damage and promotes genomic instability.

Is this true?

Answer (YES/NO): YES